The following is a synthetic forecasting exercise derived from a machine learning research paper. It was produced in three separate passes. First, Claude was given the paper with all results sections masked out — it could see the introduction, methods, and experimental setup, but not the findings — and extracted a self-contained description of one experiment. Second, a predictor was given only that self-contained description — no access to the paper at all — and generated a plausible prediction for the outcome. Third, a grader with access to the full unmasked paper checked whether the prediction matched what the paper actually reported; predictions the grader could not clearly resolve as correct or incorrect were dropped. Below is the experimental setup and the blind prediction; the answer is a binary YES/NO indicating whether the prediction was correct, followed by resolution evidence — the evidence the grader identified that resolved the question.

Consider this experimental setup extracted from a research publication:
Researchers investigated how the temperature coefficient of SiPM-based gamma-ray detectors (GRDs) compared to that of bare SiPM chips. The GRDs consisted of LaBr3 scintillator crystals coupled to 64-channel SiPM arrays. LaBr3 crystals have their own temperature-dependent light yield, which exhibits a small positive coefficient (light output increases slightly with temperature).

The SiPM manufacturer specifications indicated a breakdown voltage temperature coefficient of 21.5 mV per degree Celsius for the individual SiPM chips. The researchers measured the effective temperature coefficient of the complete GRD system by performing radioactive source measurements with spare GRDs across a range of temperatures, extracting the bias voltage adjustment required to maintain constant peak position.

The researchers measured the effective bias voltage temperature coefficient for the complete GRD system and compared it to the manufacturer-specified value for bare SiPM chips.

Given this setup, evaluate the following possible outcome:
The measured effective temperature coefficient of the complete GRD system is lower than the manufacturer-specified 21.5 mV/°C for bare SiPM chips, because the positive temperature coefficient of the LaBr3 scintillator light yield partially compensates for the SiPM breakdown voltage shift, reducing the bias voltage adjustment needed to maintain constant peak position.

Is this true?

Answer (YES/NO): YES